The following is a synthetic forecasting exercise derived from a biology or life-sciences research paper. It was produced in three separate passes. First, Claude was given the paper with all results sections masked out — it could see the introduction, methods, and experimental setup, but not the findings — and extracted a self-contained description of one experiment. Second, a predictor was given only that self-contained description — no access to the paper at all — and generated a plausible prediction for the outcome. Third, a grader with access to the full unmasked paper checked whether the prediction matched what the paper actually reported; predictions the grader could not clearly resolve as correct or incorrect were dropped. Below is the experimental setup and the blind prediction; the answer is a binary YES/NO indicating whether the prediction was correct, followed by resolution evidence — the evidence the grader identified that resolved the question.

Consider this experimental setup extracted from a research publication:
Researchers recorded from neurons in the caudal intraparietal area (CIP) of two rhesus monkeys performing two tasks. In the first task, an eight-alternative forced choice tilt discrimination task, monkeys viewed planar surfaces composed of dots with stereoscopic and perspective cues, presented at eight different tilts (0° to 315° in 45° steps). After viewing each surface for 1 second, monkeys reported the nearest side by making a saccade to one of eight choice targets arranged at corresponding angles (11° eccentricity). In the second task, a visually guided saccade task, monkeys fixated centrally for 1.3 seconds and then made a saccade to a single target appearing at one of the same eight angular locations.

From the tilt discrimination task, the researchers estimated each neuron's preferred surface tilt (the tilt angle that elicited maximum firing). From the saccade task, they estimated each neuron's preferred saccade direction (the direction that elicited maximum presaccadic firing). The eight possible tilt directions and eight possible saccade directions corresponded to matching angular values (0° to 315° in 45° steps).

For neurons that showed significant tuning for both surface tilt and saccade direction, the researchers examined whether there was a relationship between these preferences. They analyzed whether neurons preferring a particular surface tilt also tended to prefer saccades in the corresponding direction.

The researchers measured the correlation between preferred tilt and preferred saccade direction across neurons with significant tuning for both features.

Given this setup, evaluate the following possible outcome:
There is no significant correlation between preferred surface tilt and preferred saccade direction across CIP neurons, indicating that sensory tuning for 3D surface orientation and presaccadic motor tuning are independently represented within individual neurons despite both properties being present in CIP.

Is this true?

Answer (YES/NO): NO